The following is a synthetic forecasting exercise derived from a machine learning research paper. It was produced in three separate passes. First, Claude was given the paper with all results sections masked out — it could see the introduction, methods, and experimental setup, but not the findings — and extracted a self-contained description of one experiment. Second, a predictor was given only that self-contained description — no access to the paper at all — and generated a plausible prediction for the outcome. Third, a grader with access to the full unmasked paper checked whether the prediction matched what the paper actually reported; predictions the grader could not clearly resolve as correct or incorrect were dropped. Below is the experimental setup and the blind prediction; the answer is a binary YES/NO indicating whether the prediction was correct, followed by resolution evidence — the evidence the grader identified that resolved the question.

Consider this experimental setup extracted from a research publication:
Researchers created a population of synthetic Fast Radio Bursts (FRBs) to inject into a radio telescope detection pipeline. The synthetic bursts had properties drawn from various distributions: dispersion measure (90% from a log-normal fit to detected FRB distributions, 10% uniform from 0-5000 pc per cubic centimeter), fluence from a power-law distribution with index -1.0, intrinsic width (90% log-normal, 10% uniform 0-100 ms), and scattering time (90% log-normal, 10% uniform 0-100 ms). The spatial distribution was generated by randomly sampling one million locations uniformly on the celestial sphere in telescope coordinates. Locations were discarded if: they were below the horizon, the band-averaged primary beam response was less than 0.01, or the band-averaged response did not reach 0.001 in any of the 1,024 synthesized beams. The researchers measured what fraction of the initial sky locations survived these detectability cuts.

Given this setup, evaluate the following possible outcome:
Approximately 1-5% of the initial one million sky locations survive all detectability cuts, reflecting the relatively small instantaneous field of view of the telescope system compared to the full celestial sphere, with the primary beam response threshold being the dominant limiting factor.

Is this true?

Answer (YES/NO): YES